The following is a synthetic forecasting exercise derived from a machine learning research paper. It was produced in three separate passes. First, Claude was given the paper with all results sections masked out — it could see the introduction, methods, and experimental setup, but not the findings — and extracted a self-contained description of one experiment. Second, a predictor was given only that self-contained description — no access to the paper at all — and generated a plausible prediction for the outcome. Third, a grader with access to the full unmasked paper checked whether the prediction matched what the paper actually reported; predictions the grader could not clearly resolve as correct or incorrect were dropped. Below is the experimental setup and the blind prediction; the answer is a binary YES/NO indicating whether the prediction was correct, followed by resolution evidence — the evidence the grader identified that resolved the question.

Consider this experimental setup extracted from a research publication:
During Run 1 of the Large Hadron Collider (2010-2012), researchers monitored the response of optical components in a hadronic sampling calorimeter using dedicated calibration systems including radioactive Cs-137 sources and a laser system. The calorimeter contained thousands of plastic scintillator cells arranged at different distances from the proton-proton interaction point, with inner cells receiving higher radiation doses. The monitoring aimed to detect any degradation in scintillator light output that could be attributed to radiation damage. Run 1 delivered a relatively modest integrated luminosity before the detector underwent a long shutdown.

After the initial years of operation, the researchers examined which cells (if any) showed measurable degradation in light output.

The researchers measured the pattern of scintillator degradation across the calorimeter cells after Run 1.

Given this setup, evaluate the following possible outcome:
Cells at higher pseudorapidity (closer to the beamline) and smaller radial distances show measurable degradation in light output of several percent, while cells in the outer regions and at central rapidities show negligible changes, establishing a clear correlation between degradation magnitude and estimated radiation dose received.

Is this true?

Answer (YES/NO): NO